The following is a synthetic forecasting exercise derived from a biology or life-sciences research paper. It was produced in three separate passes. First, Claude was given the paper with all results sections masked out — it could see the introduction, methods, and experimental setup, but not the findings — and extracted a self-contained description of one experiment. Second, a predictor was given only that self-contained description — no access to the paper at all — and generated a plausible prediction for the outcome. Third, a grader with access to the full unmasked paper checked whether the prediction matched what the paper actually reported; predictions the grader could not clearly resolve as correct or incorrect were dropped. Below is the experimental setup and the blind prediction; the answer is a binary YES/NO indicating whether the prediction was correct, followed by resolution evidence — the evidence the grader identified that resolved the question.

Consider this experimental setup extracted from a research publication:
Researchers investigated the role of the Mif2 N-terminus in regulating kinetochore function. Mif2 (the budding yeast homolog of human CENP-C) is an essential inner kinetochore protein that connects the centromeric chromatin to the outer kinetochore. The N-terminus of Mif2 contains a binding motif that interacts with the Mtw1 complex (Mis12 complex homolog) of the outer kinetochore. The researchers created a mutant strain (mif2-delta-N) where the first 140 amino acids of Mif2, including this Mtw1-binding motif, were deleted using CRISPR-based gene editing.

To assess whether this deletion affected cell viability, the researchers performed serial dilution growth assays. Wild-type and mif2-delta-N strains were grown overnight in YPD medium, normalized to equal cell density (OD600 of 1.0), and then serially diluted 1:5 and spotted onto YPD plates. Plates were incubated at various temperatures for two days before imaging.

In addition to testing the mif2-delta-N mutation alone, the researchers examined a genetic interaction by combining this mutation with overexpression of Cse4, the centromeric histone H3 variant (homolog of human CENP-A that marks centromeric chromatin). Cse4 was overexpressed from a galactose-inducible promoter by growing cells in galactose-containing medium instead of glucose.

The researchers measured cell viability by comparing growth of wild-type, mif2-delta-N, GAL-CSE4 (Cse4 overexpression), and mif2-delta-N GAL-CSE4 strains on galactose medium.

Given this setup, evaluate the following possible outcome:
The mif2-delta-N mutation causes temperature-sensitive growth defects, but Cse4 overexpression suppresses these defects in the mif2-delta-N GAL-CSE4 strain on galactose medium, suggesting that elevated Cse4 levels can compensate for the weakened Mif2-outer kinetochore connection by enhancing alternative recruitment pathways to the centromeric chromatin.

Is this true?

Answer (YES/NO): NO